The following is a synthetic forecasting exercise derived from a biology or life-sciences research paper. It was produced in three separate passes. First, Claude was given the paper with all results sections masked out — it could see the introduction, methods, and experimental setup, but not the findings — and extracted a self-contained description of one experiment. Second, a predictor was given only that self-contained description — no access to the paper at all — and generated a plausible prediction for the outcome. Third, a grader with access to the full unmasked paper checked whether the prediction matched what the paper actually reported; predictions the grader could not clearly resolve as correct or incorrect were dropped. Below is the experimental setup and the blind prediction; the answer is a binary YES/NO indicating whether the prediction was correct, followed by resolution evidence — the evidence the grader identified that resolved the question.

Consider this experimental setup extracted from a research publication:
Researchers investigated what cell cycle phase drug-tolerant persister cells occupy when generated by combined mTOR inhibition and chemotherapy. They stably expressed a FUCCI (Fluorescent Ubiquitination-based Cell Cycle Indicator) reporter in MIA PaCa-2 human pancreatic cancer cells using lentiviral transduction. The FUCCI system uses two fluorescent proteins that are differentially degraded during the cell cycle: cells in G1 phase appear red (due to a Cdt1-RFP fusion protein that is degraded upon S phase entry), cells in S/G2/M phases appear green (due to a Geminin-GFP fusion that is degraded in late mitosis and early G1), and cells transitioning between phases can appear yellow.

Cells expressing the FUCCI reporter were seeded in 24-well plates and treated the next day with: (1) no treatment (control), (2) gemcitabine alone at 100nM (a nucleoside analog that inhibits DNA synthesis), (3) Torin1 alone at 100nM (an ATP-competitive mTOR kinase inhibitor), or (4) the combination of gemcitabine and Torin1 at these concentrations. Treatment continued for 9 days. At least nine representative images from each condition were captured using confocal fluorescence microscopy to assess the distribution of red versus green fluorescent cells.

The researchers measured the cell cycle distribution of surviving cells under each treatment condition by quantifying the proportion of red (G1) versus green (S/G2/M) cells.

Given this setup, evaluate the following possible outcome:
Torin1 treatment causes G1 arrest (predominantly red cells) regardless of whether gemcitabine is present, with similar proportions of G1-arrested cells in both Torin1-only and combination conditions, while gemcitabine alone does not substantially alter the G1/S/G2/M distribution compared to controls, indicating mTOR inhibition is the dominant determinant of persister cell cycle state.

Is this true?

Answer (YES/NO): NO